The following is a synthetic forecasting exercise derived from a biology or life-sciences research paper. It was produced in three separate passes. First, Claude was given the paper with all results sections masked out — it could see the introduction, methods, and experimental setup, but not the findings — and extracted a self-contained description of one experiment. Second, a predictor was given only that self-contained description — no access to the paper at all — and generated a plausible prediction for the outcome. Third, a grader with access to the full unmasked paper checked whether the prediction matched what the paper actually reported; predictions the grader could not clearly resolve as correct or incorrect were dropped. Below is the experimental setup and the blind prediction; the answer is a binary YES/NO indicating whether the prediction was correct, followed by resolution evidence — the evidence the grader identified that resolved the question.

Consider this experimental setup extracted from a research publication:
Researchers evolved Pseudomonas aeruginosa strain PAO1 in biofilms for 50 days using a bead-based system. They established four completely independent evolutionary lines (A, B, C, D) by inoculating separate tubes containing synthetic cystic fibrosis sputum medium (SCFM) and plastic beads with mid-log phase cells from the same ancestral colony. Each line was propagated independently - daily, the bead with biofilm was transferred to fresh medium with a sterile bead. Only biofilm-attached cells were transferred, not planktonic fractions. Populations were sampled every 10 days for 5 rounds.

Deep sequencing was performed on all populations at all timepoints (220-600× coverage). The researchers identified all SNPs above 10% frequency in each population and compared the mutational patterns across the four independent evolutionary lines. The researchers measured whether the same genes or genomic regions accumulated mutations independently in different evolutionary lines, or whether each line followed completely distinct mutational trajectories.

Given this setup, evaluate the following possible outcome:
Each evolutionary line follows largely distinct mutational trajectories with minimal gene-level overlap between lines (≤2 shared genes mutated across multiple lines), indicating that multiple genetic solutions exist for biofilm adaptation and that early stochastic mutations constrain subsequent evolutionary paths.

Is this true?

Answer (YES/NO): NO